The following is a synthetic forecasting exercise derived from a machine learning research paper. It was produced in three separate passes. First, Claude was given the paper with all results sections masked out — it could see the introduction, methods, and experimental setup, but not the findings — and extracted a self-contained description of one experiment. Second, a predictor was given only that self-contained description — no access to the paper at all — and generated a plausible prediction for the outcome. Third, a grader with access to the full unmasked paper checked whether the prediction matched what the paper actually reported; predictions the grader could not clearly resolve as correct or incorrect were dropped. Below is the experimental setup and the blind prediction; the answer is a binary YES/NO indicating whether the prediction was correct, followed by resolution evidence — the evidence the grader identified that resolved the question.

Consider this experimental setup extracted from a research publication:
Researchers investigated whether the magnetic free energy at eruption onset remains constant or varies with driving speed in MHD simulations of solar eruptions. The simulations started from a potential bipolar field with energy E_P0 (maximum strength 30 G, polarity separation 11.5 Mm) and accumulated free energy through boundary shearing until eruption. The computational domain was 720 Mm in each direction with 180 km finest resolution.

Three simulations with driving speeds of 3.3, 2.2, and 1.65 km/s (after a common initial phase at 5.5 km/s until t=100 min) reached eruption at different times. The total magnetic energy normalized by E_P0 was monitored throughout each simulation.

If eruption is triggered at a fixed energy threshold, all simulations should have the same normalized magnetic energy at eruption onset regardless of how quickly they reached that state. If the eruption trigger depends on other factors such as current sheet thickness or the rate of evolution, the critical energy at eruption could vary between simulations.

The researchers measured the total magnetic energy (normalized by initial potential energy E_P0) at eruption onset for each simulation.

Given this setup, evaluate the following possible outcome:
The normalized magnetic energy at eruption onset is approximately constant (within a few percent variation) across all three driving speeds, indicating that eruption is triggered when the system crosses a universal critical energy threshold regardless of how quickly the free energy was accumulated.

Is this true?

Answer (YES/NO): YES